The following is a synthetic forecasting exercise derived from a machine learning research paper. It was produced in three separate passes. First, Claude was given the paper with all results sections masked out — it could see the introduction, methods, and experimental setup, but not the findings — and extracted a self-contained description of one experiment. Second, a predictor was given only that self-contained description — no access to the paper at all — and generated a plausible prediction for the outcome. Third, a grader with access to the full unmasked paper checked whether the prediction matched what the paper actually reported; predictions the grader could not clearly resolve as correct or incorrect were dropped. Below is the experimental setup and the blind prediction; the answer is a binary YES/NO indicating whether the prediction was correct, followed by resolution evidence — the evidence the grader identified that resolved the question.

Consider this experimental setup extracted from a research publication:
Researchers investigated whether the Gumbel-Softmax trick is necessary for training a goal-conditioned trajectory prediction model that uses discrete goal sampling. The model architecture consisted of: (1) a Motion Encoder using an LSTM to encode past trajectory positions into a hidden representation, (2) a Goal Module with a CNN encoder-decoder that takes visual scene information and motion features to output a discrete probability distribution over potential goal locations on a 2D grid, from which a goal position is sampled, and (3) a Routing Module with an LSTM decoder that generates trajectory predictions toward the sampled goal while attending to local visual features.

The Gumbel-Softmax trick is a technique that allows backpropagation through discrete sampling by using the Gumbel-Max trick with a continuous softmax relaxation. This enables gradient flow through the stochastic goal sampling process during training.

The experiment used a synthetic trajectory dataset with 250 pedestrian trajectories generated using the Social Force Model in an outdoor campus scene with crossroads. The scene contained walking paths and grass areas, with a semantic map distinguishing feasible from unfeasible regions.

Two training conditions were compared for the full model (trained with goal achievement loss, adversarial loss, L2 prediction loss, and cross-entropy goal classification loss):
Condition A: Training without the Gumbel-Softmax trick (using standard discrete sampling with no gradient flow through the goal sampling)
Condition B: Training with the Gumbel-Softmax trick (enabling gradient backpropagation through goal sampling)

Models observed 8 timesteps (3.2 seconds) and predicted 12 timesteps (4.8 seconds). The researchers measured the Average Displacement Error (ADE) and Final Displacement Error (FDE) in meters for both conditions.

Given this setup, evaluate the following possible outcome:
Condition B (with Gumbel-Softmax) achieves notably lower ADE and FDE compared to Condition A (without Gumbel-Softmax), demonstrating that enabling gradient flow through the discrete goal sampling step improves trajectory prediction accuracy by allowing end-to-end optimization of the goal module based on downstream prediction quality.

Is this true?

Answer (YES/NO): YES